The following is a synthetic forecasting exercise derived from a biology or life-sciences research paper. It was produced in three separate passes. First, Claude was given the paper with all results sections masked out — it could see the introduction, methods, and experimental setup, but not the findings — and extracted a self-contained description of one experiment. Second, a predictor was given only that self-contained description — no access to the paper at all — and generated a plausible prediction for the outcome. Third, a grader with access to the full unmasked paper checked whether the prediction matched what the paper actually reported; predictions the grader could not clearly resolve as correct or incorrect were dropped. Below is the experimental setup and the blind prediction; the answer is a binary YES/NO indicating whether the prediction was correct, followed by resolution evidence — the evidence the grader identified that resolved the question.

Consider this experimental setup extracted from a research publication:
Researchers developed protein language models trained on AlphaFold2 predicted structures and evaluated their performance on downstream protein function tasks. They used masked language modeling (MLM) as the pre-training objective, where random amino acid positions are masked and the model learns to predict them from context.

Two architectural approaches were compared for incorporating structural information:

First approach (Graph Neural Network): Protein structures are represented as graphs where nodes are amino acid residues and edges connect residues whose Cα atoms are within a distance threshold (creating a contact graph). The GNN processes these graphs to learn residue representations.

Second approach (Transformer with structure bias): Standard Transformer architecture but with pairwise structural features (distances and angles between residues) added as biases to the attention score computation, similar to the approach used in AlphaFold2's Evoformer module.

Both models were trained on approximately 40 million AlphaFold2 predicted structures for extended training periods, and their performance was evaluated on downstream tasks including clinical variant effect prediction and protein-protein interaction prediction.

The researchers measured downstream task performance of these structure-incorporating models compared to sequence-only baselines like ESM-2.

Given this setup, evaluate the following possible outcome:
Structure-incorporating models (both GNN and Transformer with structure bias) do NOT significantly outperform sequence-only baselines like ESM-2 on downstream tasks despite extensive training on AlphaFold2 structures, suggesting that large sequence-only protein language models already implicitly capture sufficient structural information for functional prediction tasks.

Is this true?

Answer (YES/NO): NO